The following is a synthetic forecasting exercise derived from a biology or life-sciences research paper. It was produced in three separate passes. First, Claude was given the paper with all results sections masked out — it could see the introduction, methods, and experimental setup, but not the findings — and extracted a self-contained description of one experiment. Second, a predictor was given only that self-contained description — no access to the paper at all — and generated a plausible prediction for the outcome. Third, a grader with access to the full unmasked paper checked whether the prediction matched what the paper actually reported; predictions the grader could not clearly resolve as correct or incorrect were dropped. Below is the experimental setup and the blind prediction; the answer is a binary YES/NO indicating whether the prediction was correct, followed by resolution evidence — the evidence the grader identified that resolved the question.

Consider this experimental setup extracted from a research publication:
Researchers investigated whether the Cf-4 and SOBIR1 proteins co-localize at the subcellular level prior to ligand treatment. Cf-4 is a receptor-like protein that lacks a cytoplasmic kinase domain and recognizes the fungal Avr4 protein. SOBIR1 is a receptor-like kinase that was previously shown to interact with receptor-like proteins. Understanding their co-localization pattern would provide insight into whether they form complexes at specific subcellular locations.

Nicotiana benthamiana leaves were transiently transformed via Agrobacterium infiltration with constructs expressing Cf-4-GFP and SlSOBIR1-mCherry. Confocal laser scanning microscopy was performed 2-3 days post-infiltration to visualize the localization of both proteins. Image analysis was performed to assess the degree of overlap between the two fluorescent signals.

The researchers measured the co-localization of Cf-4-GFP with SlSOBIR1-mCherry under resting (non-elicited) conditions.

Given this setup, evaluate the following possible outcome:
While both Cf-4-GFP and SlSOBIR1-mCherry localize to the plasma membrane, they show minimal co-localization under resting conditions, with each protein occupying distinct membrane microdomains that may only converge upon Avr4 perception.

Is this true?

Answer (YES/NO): NO